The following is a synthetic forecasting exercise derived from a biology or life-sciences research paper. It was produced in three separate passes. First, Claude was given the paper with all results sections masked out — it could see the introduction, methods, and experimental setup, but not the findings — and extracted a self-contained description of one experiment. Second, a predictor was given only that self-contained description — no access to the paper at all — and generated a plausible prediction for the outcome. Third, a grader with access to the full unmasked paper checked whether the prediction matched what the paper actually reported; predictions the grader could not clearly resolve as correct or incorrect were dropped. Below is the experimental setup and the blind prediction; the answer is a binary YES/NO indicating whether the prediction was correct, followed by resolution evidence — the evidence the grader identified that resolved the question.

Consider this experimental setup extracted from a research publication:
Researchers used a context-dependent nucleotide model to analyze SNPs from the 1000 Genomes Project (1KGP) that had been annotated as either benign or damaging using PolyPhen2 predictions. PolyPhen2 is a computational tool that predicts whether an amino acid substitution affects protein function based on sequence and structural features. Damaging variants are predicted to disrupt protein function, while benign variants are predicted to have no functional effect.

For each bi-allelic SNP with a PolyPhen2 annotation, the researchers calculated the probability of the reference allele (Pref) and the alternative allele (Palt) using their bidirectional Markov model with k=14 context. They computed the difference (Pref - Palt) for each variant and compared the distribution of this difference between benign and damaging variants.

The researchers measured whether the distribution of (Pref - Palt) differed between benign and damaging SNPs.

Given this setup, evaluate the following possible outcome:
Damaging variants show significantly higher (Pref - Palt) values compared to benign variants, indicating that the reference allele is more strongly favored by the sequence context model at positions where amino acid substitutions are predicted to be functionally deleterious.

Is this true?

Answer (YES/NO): NO